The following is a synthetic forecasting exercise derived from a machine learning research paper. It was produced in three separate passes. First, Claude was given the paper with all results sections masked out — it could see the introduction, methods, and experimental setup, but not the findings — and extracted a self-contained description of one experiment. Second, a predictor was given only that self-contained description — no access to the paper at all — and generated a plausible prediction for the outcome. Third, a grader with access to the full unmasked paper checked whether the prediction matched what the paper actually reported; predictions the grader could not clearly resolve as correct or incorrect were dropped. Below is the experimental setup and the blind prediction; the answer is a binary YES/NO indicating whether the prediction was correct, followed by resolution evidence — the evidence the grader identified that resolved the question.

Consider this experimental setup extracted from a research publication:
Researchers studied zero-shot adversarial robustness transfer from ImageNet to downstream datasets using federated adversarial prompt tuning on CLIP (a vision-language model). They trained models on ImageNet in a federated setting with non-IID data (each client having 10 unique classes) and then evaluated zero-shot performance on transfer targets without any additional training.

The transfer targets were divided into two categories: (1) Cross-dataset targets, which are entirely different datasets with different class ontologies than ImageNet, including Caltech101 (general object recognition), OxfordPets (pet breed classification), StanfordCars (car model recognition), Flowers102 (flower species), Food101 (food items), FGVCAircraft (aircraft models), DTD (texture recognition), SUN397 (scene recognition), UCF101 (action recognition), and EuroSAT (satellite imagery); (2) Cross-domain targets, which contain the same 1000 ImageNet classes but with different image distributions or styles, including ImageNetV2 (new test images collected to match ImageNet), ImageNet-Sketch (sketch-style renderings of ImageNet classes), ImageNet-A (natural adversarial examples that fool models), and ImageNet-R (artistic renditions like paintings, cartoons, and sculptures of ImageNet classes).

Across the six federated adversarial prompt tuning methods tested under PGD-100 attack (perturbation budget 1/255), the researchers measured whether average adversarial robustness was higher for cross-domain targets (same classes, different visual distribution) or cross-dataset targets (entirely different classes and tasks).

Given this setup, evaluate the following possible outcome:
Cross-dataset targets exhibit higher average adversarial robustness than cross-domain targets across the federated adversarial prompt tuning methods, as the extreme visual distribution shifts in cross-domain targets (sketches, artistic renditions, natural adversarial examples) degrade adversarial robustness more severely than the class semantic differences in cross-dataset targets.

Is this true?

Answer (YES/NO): NO